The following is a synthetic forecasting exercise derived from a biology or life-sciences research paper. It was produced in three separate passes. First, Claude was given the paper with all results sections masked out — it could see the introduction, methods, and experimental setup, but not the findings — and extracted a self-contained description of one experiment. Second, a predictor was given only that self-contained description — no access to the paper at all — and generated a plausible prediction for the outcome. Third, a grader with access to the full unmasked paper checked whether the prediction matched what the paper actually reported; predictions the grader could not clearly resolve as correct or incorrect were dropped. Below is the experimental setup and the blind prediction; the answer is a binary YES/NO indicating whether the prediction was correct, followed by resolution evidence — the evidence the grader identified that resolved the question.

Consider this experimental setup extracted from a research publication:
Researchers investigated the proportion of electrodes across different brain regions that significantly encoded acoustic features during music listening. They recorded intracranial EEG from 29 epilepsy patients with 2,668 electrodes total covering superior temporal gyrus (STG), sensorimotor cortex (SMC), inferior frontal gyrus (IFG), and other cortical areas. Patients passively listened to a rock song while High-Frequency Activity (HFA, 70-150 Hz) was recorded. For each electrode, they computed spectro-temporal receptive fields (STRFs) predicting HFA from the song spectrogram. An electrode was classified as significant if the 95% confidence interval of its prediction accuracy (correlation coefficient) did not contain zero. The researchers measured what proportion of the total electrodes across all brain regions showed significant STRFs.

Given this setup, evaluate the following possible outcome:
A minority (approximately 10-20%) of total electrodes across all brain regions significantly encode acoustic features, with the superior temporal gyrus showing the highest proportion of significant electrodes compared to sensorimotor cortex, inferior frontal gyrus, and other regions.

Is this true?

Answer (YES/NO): YES